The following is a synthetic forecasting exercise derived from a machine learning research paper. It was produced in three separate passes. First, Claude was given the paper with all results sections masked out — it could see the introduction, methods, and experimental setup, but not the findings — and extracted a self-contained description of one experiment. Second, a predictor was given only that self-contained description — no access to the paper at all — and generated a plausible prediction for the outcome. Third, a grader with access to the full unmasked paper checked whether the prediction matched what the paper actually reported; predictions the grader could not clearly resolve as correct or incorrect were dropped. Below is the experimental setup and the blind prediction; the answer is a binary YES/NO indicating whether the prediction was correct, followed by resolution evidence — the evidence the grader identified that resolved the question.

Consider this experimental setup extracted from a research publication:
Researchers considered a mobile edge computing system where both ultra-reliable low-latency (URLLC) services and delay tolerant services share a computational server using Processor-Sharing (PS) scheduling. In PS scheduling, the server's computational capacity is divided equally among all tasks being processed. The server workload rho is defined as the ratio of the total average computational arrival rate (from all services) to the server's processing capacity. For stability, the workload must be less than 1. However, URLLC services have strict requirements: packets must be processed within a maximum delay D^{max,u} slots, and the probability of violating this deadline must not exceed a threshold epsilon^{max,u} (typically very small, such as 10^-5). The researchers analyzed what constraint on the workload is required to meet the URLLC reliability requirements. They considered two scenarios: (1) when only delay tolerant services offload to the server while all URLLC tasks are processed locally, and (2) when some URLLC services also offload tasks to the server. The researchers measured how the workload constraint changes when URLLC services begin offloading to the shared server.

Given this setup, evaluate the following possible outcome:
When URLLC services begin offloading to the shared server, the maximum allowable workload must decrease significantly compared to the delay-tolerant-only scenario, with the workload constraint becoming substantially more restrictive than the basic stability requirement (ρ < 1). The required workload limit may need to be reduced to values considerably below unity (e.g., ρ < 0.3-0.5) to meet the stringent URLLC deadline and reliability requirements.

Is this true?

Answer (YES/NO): NO